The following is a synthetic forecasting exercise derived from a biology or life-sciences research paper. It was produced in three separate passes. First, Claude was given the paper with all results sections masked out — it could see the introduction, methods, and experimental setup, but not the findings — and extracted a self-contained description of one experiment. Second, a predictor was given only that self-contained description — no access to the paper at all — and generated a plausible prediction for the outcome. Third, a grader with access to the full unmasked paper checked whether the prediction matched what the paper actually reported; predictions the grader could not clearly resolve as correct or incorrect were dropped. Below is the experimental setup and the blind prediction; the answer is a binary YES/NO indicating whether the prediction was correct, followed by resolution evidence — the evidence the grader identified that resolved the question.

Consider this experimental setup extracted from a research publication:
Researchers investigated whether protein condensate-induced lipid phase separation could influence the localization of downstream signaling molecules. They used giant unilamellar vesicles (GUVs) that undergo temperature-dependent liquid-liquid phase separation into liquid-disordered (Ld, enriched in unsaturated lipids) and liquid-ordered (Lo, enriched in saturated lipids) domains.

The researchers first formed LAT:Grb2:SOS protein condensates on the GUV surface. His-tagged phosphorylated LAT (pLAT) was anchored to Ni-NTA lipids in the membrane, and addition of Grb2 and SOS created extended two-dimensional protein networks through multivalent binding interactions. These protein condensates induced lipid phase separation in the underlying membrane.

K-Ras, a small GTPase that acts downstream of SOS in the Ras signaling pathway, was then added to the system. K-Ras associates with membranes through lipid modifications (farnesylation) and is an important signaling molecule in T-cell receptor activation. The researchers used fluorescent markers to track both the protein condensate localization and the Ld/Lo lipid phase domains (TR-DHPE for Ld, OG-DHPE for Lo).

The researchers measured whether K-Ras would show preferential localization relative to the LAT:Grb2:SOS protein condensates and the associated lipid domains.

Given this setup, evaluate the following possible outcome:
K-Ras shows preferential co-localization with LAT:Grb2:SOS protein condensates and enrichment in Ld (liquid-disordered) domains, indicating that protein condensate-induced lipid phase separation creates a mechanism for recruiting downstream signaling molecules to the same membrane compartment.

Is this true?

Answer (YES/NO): YES